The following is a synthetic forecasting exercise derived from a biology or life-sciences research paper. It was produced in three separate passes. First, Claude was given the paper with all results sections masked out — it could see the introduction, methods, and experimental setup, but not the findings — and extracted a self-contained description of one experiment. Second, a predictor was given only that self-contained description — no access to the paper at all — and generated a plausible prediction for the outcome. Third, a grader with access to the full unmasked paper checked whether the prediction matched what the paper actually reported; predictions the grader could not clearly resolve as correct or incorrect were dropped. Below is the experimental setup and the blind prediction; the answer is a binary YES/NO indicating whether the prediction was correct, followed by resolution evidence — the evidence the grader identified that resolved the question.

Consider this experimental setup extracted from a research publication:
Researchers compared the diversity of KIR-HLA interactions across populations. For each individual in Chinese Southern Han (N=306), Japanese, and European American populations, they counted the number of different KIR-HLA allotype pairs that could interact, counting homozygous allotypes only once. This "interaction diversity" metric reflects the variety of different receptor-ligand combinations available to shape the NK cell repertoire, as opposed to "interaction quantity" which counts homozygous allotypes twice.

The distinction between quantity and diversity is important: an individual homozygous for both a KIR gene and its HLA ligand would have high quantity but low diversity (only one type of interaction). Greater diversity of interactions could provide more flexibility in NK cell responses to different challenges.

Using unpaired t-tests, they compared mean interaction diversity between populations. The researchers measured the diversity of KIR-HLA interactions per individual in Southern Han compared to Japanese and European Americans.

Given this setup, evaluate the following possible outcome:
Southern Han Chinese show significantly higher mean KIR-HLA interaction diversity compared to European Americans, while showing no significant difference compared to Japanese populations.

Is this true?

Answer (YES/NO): YES